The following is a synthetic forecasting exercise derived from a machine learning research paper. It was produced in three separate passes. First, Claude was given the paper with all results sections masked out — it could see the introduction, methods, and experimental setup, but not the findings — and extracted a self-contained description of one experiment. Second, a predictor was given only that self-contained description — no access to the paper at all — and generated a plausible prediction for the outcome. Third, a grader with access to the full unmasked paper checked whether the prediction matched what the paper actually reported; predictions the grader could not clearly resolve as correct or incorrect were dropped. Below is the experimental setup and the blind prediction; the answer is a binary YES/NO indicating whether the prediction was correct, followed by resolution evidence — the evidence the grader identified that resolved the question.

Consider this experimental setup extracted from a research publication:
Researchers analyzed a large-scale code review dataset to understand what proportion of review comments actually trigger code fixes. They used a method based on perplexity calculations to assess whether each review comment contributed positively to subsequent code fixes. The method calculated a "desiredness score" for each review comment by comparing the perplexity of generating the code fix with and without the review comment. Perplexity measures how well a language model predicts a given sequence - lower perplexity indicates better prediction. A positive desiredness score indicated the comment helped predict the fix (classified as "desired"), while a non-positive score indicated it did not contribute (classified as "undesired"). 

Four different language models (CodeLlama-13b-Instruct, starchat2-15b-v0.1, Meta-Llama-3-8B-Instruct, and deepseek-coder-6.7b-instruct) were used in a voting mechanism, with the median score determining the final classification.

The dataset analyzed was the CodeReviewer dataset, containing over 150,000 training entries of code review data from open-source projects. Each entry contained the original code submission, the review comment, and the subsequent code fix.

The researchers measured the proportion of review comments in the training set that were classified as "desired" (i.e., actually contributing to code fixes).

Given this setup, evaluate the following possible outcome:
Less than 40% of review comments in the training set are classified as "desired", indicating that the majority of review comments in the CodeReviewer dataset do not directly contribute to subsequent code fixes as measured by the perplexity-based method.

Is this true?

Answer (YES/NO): NO